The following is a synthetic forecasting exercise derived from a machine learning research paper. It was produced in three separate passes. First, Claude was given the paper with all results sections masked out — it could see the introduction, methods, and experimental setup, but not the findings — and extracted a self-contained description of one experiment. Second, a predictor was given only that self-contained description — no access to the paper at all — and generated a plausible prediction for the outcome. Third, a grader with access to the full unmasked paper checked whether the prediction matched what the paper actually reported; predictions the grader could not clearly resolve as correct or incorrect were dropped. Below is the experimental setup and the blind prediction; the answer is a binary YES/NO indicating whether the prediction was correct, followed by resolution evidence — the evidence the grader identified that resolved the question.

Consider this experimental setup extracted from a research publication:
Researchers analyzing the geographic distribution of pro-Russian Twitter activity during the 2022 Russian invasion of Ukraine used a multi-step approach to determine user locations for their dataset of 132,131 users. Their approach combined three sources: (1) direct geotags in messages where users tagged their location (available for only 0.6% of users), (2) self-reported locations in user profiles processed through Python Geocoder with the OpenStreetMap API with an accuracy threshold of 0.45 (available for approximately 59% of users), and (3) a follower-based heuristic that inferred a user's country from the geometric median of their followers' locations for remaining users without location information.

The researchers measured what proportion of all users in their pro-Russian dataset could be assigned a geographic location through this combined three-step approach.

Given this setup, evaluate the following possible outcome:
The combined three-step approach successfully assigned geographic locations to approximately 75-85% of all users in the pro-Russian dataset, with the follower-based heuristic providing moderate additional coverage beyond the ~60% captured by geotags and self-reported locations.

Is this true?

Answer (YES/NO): NO